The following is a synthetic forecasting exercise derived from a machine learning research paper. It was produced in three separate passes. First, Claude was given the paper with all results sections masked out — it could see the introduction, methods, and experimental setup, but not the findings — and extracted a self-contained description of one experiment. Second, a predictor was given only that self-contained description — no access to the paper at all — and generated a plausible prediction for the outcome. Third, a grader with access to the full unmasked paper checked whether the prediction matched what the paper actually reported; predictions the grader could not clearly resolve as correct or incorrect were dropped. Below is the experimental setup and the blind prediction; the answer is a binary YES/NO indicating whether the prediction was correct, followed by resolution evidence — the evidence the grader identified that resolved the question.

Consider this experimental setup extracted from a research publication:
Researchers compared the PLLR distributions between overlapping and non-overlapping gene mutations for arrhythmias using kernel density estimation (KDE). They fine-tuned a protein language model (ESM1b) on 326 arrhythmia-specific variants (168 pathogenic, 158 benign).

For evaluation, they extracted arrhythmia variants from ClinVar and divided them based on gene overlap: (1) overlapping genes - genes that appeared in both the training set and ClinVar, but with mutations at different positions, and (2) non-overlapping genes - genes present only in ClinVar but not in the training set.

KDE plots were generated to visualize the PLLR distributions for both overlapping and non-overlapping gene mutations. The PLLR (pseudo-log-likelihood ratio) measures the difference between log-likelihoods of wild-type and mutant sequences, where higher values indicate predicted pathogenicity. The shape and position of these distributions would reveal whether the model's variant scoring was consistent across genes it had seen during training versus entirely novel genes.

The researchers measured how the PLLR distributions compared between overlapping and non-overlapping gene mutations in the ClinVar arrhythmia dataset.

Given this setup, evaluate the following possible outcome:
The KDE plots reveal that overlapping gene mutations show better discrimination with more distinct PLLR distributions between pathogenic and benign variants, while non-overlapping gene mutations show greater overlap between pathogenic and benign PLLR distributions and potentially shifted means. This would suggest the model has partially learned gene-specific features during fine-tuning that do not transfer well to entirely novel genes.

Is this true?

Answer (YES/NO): NO